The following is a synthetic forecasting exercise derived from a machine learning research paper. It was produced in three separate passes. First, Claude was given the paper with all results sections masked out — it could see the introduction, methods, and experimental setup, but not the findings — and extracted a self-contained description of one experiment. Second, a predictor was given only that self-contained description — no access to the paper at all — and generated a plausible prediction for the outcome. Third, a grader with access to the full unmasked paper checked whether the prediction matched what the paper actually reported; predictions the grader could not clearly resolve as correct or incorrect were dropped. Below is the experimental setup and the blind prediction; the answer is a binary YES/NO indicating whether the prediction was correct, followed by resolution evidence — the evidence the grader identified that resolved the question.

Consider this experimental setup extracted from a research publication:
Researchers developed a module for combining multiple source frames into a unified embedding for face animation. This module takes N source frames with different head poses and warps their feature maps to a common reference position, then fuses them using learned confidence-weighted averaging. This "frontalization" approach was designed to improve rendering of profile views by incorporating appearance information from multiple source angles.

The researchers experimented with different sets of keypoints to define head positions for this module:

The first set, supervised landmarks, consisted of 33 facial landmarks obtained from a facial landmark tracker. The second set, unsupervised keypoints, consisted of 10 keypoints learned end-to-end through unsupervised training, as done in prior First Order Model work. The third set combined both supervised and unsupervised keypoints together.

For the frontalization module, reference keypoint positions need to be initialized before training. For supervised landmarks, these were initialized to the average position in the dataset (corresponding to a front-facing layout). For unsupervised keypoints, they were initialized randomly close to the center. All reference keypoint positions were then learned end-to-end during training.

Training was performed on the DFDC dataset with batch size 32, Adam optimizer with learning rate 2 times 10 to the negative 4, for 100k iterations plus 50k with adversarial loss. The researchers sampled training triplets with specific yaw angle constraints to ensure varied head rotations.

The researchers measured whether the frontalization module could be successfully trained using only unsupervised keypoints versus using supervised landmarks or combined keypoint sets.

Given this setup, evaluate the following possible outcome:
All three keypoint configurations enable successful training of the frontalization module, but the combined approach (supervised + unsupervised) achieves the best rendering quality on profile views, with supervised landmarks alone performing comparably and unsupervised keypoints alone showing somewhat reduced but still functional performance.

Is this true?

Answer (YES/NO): NO